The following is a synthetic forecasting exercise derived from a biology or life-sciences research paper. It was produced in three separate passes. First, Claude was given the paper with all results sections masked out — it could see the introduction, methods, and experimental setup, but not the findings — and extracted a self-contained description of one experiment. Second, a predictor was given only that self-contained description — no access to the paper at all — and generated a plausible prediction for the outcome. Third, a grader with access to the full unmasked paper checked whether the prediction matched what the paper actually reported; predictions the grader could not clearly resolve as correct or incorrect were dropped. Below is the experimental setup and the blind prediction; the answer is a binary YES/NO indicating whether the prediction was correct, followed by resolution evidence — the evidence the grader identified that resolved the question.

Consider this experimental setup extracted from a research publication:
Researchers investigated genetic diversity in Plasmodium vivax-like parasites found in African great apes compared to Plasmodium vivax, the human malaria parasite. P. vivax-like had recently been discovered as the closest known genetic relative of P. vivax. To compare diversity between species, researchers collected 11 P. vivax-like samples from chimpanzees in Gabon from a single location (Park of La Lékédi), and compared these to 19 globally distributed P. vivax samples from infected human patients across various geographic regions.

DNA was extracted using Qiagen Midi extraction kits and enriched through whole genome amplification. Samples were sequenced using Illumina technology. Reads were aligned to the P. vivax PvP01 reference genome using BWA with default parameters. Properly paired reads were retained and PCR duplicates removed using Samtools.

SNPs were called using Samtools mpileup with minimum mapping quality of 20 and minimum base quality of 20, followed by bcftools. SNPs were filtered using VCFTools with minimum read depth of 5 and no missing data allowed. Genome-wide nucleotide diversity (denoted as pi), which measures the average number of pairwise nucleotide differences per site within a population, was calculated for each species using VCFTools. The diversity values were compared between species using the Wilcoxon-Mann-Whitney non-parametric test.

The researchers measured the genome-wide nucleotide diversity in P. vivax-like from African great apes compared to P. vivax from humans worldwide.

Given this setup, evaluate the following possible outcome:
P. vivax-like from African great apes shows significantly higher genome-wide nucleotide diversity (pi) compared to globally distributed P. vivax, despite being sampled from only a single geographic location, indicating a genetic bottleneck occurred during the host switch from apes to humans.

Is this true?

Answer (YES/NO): YES